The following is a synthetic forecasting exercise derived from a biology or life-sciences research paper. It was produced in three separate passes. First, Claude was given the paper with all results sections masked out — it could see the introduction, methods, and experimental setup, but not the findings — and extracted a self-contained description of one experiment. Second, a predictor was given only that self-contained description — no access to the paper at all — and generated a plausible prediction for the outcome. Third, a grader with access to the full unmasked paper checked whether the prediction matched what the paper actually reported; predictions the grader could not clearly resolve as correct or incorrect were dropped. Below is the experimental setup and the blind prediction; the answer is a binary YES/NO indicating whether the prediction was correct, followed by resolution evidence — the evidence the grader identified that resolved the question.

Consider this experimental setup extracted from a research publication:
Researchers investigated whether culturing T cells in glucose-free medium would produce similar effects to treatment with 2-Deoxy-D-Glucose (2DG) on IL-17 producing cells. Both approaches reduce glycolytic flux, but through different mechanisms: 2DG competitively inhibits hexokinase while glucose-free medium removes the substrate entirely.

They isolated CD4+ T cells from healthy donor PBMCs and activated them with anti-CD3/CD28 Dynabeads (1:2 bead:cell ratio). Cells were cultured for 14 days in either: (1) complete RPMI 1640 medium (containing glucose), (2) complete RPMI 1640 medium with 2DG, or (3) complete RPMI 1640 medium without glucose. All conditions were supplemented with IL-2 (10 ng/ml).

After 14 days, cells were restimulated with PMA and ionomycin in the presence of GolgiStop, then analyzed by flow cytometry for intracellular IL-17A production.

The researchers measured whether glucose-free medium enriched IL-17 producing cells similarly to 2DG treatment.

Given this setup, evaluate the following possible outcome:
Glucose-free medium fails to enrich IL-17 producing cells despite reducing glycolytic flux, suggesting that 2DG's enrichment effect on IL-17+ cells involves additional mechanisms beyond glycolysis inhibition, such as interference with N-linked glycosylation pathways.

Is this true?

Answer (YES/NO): YES